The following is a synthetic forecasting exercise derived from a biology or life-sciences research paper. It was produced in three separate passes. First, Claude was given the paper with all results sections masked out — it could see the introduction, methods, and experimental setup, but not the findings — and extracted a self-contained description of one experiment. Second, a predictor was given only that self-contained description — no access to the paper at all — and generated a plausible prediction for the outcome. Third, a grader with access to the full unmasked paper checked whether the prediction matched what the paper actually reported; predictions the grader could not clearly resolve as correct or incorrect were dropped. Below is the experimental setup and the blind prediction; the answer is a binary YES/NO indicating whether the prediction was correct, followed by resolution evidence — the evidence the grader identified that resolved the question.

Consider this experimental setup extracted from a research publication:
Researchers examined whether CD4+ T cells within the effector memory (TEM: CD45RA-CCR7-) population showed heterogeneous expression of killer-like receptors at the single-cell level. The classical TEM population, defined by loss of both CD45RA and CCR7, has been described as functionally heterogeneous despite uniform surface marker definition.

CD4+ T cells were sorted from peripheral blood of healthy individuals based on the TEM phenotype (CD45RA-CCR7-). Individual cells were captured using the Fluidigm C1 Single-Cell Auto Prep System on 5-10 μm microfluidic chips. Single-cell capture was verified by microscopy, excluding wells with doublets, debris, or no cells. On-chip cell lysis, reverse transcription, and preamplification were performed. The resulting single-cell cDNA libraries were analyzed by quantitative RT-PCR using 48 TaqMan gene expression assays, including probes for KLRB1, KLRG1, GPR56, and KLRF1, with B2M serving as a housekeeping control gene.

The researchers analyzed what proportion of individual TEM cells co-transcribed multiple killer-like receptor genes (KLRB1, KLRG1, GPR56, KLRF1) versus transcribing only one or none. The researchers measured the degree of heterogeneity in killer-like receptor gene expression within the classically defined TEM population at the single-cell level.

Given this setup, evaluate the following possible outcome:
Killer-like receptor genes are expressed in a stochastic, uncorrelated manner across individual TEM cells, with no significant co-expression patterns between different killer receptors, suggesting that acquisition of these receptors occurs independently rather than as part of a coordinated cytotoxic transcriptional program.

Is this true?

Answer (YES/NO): NO